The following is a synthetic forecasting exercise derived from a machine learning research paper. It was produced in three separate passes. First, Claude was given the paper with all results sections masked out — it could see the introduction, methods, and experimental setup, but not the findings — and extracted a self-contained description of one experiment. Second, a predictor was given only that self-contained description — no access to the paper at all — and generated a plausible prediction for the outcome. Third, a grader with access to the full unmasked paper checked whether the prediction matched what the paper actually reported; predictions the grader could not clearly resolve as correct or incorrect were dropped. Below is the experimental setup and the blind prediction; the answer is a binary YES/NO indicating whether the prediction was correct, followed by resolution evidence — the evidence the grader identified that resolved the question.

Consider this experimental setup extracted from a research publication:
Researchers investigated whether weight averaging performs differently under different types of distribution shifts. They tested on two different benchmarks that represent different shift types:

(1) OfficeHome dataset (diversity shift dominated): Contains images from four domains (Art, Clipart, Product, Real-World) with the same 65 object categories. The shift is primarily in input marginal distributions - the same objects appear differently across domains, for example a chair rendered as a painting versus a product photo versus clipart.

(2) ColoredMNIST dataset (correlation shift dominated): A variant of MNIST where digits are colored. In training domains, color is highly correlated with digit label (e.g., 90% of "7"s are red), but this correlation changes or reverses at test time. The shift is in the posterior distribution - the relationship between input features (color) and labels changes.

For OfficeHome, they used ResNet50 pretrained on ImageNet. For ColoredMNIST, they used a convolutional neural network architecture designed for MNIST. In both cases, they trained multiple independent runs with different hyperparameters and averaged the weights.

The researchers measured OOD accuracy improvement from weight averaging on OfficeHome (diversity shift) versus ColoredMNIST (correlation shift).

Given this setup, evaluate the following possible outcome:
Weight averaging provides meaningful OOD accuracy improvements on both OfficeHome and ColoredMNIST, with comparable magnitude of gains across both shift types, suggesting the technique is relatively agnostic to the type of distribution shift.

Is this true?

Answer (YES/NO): NO